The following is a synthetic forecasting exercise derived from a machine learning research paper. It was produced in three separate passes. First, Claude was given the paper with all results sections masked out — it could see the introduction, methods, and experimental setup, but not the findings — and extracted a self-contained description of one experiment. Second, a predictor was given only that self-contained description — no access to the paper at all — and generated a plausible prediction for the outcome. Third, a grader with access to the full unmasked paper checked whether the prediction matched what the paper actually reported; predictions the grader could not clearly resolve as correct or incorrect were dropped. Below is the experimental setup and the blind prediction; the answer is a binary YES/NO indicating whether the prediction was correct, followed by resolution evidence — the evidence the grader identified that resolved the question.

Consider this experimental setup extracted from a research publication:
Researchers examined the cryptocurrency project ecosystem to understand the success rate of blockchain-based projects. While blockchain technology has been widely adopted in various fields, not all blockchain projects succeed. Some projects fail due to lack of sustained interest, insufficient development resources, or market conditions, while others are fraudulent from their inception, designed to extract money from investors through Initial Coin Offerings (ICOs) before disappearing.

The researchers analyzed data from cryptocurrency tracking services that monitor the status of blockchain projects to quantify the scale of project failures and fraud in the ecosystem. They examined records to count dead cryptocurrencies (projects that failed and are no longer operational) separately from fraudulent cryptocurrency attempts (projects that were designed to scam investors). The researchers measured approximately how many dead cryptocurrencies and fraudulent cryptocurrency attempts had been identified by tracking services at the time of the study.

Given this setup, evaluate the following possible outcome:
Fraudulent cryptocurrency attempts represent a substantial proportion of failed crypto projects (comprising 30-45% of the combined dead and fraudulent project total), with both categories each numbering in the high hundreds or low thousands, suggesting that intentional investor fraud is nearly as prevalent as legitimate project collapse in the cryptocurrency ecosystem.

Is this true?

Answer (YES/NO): YES